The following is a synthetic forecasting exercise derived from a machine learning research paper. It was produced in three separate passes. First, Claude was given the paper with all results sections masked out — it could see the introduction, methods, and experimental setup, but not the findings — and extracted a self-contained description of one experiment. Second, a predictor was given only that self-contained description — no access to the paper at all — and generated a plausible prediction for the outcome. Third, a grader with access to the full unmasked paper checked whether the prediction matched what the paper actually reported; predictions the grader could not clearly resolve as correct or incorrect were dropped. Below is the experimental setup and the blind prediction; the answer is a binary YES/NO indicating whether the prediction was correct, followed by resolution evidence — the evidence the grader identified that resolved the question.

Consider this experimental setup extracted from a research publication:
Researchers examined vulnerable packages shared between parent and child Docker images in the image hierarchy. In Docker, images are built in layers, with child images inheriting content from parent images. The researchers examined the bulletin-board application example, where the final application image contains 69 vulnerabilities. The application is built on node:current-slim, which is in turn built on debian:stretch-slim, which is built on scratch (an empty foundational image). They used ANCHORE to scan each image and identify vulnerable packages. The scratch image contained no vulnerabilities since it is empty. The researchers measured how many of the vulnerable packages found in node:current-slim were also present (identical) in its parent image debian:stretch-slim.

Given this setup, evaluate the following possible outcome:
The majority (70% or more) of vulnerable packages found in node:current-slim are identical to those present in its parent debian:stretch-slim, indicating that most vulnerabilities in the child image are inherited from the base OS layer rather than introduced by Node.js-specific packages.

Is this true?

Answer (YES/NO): YES